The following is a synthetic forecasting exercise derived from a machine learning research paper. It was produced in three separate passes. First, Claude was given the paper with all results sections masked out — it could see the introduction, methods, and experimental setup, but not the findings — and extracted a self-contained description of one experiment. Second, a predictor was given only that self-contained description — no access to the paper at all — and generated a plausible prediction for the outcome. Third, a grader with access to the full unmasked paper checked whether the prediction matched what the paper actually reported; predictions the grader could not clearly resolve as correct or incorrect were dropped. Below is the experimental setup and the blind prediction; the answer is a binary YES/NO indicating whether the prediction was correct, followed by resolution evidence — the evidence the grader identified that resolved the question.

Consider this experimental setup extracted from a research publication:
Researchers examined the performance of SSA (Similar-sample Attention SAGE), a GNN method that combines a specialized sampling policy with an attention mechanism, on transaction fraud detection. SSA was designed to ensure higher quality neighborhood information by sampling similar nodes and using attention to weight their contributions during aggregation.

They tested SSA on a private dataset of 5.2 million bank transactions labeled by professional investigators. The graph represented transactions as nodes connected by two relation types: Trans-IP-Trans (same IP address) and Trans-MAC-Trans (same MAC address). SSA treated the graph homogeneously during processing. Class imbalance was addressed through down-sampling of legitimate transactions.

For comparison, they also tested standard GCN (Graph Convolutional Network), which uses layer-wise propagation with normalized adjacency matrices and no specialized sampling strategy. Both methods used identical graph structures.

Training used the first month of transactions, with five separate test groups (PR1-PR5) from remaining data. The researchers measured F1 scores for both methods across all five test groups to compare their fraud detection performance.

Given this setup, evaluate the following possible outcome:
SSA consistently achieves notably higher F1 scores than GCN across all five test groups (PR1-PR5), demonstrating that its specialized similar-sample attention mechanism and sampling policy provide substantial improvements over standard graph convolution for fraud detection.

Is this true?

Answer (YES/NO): NO